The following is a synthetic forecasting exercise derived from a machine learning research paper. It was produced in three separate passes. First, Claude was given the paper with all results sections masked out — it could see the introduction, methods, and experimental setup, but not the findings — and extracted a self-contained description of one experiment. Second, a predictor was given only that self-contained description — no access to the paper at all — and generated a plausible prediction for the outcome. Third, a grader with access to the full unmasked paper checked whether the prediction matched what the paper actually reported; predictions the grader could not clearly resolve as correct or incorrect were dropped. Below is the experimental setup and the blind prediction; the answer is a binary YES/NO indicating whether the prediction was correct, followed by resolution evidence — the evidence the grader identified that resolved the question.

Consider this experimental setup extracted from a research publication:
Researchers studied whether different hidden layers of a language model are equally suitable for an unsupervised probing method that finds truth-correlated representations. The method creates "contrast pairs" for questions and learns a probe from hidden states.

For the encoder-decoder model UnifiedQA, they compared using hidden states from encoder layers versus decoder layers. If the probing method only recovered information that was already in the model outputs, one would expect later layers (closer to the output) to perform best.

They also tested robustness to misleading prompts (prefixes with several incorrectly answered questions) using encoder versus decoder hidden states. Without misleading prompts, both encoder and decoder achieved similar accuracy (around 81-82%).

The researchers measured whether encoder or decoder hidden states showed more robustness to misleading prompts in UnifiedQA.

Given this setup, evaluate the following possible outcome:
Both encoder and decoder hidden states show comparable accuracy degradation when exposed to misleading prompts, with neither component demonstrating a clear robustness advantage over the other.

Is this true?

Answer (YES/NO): NO